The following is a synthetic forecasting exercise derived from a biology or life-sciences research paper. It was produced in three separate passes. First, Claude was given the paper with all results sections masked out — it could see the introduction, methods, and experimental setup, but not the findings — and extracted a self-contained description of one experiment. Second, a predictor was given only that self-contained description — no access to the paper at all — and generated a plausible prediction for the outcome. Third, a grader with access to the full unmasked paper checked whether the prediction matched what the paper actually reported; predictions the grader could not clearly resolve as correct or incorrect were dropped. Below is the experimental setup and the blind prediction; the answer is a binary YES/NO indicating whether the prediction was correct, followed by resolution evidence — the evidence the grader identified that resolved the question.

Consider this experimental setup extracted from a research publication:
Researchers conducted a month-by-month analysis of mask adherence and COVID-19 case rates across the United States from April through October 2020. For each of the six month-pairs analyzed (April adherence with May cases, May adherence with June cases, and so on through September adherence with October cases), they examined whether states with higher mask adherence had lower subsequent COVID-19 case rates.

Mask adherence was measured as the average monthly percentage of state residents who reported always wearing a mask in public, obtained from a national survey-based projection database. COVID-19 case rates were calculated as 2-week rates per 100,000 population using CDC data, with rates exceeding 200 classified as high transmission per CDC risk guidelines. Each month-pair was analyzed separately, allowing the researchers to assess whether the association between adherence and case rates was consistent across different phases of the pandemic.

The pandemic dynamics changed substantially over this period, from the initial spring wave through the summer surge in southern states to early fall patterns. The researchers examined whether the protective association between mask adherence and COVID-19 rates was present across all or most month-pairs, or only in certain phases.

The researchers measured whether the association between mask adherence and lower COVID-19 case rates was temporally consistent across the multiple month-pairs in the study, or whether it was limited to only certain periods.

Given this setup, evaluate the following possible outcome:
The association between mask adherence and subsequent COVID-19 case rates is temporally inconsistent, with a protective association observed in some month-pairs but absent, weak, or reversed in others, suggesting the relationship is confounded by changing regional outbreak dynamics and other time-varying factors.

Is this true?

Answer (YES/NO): NO